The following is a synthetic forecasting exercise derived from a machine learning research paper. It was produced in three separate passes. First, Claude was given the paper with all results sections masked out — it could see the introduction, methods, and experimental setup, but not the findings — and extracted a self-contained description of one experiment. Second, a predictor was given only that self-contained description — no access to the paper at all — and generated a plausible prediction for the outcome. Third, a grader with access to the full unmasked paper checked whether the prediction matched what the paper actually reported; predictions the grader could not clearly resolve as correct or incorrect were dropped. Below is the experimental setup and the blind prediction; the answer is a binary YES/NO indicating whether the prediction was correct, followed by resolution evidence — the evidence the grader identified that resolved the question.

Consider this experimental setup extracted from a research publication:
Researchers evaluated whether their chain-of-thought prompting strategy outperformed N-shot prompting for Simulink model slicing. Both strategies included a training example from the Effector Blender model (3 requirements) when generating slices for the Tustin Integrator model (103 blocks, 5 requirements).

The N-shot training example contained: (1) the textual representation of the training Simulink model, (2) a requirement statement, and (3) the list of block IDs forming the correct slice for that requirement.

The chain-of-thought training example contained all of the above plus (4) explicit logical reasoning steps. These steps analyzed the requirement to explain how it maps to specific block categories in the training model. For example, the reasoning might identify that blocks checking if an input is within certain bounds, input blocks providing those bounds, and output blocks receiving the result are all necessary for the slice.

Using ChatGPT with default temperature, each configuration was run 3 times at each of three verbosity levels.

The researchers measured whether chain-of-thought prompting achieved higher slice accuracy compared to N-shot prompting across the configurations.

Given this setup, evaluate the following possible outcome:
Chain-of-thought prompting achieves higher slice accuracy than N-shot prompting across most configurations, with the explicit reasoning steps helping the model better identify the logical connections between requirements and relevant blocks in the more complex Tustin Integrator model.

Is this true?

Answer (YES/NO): YES